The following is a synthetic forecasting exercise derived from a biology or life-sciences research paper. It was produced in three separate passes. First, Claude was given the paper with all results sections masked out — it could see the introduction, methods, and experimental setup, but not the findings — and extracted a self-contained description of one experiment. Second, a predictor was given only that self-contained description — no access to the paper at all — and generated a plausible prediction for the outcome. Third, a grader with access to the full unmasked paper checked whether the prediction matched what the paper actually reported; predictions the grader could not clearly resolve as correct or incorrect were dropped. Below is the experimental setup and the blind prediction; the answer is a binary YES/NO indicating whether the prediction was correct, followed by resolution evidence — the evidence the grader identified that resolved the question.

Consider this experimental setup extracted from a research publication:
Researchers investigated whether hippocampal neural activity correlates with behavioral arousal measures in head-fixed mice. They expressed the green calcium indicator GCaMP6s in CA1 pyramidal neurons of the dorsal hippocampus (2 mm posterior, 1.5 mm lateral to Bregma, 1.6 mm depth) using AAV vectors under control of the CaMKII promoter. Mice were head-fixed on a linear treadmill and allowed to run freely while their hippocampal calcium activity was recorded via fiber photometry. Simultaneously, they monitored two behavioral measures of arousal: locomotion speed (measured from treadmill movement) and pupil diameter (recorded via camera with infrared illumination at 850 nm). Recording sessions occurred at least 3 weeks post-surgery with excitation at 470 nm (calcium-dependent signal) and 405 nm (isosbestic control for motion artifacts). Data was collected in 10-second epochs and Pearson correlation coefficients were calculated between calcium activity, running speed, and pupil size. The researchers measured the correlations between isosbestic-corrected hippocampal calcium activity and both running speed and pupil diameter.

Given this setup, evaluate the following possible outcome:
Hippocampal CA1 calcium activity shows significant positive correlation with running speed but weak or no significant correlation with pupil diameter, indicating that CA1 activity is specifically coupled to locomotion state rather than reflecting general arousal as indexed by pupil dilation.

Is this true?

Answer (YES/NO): NO